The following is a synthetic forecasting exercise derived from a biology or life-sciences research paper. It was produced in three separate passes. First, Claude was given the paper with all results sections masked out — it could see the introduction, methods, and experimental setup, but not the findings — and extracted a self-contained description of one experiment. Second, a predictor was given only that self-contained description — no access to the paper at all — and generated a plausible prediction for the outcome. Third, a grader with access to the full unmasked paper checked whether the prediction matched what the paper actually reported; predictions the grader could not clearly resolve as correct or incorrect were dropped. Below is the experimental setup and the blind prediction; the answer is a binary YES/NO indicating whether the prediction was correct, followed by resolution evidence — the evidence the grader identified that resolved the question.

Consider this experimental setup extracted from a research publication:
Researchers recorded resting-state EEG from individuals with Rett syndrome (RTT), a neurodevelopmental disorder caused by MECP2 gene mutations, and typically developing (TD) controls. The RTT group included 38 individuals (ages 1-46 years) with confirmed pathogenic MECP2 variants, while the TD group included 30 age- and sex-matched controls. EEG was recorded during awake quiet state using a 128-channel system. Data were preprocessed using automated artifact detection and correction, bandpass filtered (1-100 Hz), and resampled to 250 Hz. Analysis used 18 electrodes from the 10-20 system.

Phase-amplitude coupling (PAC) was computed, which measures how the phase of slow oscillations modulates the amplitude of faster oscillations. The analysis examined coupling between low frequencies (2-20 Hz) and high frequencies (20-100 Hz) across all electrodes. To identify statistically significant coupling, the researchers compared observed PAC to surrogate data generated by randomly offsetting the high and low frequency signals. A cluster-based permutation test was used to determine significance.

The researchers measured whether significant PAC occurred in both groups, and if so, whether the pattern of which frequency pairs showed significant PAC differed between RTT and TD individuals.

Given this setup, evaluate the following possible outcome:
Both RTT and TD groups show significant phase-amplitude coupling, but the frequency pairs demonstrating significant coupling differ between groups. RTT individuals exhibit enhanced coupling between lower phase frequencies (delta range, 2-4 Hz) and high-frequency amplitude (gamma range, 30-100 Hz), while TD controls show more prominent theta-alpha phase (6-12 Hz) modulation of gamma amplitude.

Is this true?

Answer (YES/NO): NO